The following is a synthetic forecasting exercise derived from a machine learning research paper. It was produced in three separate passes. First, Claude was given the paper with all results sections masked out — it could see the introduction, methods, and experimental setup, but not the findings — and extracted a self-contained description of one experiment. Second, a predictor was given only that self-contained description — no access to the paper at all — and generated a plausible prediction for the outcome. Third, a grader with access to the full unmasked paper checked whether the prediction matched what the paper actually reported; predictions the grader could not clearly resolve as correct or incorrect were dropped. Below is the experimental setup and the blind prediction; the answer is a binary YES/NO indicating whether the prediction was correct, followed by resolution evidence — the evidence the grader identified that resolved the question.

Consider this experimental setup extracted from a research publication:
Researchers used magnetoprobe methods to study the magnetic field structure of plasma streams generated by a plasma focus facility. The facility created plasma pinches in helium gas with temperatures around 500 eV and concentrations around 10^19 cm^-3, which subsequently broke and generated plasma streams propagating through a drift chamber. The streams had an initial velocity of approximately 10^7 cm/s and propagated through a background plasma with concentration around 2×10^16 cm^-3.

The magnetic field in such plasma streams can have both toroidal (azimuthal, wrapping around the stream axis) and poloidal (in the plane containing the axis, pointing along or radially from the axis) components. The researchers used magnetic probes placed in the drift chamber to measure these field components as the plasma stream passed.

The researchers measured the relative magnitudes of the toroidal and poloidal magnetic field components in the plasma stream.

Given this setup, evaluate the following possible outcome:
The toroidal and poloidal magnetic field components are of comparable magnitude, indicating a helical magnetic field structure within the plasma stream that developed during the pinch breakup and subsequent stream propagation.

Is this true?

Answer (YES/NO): NO